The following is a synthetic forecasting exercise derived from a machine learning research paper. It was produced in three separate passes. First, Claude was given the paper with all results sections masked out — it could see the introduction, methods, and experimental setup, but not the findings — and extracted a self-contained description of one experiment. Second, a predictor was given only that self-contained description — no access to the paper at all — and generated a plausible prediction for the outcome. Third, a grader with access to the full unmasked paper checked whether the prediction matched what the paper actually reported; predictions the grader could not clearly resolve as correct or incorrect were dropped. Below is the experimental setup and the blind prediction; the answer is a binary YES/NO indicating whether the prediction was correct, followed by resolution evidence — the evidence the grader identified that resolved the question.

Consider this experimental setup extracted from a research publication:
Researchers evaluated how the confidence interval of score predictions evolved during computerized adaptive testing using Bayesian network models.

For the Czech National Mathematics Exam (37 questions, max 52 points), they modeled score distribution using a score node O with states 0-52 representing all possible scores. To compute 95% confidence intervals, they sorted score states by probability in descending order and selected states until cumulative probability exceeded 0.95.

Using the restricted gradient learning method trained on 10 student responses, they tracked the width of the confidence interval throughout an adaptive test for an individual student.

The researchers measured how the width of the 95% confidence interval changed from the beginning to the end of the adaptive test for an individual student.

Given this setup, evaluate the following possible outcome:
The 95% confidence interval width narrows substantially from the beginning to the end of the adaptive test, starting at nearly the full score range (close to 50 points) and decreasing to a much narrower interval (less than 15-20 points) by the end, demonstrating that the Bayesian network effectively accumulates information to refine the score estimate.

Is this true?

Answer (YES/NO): NO